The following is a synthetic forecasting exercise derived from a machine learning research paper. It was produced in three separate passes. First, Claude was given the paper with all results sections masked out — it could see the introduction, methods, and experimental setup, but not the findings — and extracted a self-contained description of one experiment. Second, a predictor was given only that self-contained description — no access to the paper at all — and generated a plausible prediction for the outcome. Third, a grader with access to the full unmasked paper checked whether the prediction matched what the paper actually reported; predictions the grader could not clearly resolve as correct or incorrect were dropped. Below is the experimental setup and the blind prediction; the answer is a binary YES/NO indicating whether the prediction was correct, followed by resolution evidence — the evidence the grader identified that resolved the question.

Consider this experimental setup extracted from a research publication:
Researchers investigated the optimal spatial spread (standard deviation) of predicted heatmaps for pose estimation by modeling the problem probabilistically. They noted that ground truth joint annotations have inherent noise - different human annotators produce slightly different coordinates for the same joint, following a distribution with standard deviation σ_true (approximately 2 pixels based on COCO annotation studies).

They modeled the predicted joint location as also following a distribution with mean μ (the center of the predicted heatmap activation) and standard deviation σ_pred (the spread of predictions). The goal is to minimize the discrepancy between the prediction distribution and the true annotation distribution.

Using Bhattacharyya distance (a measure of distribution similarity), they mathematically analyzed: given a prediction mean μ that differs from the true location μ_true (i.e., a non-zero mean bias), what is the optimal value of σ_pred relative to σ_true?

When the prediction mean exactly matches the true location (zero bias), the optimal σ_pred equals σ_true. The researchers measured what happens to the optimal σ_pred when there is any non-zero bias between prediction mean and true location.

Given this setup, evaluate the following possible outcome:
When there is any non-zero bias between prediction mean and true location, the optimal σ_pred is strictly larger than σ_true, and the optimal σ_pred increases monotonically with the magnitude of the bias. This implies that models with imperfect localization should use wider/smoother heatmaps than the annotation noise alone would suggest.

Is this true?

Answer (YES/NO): NO